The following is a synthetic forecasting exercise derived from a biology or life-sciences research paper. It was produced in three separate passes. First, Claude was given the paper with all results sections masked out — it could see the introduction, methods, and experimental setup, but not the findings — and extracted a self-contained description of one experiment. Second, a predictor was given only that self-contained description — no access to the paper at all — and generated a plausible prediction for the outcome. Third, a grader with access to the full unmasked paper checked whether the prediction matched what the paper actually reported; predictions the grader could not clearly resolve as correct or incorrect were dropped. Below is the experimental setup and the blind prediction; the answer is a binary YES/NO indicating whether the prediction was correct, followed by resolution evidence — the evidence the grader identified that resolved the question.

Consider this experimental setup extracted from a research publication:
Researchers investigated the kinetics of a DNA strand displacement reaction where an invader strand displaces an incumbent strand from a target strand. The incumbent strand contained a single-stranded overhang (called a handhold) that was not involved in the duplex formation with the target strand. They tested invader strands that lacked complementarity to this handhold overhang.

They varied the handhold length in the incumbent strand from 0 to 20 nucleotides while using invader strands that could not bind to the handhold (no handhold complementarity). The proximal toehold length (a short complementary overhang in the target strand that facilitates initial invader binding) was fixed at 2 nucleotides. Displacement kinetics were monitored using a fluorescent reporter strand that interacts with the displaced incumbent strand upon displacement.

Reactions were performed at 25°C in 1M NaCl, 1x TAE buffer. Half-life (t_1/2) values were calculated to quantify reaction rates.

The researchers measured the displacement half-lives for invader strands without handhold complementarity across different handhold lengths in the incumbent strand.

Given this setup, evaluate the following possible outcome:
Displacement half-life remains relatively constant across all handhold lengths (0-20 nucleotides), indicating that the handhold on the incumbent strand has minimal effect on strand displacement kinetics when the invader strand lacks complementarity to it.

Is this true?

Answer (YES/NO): YES